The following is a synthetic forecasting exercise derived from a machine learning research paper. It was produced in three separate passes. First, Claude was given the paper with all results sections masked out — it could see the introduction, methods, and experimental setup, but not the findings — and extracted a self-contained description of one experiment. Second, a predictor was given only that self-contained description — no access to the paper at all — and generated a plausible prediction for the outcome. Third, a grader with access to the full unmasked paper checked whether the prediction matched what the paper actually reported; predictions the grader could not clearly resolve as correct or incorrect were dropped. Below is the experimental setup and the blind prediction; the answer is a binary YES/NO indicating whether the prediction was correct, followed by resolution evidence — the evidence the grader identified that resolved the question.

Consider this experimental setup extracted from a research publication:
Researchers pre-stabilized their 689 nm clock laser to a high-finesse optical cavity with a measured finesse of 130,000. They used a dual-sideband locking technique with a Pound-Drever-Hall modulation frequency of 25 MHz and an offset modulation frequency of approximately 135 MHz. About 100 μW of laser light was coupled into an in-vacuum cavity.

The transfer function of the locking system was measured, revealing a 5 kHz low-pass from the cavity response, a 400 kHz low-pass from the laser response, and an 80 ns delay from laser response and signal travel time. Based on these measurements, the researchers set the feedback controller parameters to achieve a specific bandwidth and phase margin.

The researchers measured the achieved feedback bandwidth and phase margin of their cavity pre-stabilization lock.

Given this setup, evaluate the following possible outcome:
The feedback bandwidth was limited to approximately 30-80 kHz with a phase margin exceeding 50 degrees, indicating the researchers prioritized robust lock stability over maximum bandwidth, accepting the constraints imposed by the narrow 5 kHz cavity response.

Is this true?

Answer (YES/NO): NO